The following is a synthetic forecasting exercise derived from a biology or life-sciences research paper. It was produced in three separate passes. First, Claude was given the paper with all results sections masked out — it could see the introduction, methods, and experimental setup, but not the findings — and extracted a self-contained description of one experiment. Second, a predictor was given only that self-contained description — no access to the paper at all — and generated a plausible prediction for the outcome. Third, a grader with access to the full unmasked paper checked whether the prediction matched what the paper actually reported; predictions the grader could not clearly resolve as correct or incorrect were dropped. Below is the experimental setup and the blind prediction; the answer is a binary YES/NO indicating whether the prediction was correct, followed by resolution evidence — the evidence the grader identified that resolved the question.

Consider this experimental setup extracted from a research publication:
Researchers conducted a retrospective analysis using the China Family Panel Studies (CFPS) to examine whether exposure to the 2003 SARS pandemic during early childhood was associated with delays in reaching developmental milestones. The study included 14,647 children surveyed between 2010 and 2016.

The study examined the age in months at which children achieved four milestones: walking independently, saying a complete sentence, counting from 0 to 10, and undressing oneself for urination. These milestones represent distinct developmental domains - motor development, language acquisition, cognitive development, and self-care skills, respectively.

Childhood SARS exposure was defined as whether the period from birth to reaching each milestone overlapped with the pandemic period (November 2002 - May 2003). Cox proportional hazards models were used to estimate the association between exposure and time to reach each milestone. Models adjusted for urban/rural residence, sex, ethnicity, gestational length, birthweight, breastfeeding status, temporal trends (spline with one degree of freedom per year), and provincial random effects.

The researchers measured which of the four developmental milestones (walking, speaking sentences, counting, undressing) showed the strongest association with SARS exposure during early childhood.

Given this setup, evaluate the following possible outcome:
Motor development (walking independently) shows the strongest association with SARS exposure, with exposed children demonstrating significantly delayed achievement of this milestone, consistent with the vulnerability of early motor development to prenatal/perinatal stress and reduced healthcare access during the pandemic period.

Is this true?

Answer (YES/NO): NO